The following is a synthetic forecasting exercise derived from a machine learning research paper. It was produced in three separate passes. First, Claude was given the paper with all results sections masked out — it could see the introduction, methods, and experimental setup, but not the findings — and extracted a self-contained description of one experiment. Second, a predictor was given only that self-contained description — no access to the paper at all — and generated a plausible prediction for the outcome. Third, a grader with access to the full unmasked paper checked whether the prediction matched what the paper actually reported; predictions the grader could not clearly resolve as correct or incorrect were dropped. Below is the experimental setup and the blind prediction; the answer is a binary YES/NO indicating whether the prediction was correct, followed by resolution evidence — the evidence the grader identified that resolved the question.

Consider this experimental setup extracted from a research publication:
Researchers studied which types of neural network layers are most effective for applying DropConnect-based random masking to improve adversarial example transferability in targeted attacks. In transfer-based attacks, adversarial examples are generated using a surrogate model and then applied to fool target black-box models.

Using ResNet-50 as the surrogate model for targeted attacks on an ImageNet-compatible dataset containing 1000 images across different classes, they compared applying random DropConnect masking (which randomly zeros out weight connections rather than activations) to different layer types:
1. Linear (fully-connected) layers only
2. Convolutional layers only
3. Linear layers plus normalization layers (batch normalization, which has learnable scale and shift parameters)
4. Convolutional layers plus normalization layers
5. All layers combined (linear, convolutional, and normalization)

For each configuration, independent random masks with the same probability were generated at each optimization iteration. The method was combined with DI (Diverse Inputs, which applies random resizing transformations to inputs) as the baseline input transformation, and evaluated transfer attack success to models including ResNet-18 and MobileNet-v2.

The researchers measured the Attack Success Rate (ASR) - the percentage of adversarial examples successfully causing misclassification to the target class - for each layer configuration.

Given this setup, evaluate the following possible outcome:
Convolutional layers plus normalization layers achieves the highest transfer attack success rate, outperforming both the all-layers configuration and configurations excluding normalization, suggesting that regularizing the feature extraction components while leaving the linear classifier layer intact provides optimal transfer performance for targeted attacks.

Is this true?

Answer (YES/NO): NO